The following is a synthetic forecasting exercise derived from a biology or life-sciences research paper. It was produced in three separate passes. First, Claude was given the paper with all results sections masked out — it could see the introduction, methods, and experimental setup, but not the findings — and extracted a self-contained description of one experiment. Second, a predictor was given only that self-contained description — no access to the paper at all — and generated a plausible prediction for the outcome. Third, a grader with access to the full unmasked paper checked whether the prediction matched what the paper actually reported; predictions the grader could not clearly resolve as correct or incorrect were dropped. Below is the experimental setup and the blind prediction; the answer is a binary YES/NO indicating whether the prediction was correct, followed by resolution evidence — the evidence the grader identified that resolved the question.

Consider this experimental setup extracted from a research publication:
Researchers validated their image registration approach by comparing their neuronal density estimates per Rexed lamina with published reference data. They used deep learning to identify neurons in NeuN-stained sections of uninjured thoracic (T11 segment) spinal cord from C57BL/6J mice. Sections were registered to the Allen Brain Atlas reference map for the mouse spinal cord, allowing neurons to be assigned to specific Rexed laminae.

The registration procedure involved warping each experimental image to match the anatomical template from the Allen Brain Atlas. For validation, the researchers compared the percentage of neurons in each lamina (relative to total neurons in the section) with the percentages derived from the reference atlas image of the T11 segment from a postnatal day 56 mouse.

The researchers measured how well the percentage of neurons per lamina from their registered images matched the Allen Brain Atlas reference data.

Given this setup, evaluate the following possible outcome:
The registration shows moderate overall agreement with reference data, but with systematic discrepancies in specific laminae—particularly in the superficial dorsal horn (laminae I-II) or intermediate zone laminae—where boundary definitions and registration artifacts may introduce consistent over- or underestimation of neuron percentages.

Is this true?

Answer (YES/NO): NO